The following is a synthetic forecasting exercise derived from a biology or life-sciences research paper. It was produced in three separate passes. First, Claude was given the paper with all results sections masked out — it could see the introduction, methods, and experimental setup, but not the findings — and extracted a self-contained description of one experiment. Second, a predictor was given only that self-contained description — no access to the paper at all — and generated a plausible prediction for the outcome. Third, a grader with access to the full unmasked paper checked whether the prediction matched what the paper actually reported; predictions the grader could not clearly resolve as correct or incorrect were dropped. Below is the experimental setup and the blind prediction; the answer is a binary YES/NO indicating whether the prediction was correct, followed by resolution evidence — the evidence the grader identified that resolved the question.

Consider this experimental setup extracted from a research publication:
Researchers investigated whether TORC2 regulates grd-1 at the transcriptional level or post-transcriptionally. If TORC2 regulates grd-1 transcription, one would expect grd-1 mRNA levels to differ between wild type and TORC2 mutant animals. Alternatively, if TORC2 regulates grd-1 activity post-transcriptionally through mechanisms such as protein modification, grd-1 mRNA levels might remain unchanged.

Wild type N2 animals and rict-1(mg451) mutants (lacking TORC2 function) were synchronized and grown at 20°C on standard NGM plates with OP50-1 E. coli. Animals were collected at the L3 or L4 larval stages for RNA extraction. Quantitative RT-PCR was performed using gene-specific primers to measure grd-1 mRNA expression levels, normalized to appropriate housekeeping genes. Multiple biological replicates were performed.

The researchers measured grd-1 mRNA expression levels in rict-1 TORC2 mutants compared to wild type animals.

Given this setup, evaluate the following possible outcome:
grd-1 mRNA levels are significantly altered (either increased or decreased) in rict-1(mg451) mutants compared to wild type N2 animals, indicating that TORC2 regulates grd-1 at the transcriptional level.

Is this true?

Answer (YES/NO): NO